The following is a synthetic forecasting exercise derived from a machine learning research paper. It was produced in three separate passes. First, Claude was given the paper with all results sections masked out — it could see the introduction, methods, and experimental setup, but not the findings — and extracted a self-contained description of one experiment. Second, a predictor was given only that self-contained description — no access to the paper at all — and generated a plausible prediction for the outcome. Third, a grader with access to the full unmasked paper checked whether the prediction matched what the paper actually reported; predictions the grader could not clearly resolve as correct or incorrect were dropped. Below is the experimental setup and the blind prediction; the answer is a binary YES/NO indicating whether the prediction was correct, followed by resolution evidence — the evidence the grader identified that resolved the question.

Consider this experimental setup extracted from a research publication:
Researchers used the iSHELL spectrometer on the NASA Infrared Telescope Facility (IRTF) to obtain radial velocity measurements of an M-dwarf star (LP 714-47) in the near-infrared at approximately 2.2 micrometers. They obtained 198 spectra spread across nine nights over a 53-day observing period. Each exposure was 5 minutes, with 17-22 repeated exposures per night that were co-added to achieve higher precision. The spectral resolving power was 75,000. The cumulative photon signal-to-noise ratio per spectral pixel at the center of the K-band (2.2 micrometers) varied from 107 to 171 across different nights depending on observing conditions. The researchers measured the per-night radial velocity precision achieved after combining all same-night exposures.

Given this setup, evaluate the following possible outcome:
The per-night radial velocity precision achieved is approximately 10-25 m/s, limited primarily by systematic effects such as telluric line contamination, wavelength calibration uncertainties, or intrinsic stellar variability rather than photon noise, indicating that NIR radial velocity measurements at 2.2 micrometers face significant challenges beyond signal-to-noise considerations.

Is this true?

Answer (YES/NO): NO